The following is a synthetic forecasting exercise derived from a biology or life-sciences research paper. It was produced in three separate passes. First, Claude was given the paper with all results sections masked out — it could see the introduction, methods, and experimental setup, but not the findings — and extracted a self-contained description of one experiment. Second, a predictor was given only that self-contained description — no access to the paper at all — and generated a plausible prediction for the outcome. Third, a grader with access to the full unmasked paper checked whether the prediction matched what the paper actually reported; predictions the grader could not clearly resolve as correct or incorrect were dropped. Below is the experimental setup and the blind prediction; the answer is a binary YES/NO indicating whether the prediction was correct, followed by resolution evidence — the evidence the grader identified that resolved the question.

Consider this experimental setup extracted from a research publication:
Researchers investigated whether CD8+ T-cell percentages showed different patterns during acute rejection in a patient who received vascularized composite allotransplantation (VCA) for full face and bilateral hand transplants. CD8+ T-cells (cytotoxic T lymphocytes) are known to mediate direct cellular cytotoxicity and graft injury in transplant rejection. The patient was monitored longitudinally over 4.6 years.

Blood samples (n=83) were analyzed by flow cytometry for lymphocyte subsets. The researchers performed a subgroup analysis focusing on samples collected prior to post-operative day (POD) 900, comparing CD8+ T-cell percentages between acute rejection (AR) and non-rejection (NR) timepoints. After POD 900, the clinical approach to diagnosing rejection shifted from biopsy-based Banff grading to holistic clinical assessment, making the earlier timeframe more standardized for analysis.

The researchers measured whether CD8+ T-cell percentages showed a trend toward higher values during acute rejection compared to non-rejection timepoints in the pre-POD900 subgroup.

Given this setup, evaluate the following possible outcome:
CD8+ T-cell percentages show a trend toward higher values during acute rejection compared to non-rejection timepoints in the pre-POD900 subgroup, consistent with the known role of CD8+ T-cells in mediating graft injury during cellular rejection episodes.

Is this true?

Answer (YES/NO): YES